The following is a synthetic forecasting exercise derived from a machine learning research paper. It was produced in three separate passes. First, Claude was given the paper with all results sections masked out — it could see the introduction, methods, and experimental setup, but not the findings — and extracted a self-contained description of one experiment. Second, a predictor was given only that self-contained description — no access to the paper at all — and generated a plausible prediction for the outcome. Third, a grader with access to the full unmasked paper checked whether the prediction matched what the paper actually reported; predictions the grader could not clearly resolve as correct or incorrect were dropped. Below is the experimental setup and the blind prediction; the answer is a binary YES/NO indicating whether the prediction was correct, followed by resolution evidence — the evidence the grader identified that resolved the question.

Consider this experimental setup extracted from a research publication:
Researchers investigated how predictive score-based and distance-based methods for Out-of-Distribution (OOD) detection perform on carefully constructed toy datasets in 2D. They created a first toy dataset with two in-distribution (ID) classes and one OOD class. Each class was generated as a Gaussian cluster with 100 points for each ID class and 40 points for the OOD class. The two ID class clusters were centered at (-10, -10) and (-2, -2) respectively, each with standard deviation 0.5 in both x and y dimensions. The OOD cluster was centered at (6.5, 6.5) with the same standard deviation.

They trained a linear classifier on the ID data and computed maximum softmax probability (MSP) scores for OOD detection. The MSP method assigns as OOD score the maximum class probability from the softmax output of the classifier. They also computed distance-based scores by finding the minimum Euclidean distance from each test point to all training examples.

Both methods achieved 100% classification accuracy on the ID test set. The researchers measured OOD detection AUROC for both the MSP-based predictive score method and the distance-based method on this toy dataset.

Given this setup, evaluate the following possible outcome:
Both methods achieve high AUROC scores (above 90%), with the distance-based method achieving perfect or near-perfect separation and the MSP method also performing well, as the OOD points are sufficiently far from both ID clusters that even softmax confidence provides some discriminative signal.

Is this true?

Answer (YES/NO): NO